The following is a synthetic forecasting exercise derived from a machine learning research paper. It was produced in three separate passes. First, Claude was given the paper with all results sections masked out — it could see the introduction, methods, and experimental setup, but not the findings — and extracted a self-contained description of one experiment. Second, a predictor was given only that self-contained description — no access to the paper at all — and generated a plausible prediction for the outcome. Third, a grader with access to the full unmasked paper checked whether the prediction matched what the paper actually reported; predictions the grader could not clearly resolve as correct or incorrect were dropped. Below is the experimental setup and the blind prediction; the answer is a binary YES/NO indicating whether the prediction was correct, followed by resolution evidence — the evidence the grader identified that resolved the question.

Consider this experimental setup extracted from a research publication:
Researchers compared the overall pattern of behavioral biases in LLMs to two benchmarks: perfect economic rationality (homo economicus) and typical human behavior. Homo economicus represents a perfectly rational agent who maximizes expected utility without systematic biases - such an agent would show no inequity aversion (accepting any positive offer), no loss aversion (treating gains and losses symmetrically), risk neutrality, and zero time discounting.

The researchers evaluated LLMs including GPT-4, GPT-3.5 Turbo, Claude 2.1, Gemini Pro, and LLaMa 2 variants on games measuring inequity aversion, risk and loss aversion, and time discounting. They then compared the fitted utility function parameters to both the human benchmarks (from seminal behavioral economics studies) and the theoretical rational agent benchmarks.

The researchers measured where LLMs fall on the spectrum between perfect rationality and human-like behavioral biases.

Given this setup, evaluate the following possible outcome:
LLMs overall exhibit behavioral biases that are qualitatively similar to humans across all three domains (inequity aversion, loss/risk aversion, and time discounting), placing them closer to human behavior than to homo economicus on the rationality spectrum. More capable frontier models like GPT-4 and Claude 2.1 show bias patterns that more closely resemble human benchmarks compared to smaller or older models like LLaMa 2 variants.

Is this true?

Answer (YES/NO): NO